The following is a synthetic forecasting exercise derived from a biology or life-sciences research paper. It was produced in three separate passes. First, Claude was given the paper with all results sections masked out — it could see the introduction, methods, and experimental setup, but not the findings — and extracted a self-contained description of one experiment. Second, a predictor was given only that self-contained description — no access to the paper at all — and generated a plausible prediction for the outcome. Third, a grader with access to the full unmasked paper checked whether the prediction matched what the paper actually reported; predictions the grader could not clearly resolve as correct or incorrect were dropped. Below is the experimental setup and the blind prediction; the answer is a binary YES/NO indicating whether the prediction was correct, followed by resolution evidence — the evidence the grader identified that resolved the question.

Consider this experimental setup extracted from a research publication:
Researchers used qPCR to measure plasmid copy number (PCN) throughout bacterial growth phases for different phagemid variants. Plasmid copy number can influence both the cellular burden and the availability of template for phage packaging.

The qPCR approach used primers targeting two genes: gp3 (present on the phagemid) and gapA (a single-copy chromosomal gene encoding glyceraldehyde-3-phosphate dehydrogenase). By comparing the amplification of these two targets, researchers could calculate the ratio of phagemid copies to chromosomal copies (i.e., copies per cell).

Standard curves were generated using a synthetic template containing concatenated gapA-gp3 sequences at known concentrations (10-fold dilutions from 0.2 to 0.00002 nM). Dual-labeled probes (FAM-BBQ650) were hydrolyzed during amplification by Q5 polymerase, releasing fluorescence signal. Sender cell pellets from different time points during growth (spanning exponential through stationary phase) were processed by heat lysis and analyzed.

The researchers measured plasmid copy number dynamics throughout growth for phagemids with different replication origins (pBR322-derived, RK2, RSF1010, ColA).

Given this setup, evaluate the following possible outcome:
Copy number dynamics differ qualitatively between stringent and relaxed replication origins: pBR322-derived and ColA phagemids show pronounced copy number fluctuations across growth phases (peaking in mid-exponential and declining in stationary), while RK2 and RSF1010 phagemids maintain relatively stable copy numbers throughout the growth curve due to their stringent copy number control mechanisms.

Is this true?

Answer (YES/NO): NO